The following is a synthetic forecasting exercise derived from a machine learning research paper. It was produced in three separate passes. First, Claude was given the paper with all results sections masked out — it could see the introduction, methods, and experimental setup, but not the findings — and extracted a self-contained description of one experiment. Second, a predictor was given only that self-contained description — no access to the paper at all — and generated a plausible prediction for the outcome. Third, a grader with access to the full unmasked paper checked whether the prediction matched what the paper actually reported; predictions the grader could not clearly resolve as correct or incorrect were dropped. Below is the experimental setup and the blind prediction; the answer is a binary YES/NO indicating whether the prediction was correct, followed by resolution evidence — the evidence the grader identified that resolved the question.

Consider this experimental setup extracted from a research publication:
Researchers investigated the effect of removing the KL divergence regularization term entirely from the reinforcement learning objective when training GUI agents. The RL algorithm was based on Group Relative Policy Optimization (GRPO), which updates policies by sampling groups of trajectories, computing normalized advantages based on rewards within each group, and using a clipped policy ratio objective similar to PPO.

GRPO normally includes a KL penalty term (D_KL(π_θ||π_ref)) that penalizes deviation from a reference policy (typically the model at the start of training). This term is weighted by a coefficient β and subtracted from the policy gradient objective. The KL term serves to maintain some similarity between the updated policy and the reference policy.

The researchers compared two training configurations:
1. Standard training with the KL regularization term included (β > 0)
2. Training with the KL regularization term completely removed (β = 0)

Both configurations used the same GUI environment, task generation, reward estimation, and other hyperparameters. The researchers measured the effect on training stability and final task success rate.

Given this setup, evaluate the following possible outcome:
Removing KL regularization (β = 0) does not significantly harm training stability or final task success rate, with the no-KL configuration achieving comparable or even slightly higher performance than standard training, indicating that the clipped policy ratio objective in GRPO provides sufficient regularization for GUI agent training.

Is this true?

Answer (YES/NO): NO